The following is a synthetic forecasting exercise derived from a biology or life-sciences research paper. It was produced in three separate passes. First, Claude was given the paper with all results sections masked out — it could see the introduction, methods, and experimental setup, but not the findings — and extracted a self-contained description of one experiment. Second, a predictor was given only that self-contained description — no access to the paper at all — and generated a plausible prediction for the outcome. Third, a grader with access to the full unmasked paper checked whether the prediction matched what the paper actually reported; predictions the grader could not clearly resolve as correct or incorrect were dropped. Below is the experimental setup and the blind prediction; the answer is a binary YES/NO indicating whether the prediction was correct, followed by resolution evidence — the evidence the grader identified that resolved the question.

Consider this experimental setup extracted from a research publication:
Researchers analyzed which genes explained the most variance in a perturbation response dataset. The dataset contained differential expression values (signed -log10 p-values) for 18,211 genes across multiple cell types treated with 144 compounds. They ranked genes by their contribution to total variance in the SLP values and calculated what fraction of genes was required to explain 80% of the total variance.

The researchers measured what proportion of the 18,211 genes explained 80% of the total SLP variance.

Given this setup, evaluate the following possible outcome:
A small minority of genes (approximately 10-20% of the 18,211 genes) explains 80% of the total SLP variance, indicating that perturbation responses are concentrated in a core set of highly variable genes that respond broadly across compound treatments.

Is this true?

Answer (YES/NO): NO